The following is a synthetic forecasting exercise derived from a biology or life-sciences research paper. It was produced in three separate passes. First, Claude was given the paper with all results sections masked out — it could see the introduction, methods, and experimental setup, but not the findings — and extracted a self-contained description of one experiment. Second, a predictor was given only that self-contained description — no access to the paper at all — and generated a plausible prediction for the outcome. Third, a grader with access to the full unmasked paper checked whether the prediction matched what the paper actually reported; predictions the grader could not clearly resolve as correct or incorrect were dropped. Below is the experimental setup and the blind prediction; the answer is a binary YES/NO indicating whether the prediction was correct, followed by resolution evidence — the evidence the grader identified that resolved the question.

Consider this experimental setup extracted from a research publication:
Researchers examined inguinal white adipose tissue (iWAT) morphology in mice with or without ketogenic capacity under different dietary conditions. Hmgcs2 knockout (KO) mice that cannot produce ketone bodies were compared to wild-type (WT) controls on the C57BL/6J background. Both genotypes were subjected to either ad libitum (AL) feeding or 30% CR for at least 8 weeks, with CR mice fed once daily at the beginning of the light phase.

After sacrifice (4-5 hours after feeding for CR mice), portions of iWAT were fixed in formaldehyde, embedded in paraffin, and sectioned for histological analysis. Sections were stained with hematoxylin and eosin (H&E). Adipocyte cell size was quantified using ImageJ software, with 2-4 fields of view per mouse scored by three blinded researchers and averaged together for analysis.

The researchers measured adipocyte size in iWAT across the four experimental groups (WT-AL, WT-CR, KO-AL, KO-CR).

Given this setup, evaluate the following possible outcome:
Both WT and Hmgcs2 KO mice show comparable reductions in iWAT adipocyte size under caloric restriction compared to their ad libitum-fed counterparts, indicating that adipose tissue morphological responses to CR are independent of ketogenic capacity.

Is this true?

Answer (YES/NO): YES